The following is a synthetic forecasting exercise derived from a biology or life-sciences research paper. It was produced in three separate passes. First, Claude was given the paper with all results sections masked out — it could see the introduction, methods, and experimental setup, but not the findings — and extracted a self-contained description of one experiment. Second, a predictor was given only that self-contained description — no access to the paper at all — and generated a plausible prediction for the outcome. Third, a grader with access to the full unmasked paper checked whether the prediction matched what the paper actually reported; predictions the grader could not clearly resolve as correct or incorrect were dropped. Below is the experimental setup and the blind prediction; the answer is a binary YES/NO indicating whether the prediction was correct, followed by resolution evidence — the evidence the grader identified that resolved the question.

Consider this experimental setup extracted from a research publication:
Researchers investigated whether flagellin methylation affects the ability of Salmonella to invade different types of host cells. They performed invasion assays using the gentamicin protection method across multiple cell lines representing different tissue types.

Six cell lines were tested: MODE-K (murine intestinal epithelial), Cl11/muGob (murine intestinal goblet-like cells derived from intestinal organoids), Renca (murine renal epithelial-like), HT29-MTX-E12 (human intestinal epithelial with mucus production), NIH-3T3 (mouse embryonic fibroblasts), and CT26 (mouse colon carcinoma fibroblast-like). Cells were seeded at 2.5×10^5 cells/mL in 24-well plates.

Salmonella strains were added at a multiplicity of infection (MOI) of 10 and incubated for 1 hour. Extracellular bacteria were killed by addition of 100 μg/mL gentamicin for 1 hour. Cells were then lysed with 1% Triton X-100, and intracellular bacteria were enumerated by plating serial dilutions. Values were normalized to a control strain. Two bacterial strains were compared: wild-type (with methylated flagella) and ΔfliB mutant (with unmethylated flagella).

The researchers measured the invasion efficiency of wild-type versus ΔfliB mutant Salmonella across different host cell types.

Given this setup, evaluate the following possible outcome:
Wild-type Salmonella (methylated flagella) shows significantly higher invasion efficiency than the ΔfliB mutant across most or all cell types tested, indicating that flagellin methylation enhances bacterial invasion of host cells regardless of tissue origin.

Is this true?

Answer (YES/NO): NO